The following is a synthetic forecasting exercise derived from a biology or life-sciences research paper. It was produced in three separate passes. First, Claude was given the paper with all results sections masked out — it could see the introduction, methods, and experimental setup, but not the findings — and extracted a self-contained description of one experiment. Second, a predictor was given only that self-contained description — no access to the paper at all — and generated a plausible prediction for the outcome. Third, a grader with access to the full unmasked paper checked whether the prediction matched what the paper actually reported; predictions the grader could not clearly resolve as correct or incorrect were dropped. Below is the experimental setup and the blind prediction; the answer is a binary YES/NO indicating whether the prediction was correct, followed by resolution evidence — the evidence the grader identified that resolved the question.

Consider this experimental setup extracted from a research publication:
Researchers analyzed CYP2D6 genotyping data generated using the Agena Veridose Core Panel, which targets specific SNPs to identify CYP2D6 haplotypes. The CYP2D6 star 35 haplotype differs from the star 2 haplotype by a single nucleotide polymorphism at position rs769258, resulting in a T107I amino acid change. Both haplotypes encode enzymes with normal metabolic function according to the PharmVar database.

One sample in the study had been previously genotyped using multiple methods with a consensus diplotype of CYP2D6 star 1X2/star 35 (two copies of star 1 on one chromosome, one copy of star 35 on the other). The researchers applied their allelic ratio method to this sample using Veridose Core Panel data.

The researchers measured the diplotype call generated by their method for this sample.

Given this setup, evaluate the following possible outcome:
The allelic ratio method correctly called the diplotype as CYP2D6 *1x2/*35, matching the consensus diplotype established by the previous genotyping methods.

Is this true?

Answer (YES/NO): NO